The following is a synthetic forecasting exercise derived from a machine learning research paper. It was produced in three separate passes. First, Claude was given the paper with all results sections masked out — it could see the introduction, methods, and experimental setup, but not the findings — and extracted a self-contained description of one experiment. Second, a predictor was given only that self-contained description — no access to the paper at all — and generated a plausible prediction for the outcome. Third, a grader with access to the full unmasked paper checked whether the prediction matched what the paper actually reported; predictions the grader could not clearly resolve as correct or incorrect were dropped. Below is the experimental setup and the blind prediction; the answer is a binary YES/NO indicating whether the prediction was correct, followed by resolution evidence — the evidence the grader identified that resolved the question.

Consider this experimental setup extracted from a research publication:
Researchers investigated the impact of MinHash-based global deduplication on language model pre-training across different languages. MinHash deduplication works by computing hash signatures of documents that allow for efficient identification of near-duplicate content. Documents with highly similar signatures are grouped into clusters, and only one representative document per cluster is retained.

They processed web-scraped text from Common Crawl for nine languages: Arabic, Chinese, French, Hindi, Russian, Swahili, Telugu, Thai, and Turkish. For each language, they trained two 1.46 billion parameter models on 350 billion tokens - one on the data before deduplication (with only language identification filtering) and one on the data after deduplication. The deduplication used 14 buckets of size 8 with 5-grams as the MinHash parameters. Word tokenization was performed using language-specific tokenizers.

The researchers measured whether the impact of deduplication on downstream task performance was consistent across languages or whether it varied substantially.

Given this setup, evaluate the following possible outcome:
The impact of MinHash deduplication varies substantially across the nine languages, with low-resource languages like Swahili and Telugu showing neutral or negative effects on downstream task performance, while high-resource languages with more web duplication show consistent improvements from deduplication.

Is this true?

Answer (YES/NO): NO